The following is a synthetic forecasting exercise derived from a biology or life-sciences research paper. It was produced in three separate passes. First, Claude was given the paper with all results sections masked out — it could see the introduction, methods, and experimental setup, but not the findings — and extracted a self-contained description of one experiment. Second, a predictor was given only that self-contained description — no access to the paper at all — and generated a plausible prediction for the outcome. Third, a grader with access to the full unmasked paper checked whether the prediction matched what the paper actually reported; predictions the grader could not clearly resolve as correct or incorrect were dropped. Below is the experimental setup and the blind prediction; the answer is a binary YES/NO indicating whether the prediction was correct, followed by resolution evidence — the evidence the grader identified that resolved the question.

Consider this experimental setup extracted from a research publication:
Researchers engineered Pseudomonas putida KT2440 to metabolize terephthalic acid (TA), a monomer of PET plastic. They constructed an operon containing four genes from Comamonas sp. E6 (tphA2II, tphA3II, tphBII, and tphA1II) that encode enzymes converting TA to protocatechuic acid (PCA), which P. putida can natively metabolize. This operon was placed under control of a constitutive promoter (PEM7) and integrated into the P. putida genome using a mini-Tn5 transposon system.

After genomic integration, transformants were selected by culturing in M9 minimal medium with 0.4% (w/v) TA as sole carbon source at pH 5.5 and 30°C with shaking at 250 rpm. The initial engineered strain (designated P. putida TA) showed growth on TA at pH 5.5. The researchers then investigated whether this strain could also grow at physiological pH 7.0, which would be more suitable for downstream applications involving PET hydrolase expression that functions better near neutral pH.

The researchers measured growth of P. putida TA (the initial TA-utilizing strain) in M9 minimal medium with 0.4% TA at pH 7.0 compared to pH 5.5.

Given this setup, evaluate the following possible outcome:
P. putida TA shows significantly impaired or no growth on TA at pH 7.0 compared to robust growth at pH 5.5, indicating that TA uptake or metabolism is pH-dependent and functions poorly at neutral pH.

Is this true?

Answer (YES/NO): YES